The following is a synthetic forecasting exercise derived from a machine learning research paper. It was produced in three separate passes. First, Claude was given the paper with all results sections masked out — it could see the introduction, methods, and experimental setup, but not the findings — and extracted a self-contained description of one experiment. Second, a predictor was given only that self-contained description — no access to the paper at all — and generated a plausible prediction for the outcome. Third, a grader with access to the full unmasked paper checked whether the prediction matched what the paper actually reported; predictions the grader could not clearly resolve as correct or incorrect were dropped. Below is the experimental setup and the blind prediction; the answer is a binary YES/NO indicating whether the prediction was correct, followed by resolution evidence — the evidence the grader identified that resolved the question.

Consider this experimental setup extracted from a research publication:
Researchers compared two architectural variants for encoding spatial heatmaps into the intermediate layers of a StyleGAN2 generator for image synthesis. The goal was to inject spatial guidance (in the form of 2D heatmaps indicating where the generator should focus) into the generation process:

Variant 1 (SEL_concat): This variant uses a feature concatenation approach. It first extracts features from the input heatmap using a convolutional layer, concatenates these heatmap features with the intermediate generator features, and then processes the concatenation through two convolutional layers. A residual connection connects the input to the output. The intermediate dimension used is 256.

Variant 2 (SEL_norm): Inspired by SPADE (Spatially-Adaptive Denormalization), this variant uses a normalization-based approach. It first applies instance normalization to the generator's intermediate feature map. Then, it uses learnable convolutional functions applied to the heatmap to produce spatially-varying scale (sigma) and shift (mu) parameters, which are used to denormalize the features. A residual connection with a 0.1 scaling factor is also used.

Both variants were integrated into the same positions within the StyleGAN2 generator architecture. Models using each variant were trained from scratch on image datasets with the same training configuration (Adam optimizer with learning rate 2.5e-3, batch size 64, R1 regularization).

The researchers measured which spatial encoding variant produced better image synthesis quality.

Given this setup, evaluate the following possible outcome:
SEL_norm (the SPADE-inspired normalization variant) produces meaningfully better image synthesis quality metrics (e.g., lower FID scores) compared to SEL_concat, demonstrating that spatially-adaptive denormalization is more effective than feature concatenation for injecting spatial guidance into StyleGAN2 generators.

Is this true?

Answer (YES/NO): NO